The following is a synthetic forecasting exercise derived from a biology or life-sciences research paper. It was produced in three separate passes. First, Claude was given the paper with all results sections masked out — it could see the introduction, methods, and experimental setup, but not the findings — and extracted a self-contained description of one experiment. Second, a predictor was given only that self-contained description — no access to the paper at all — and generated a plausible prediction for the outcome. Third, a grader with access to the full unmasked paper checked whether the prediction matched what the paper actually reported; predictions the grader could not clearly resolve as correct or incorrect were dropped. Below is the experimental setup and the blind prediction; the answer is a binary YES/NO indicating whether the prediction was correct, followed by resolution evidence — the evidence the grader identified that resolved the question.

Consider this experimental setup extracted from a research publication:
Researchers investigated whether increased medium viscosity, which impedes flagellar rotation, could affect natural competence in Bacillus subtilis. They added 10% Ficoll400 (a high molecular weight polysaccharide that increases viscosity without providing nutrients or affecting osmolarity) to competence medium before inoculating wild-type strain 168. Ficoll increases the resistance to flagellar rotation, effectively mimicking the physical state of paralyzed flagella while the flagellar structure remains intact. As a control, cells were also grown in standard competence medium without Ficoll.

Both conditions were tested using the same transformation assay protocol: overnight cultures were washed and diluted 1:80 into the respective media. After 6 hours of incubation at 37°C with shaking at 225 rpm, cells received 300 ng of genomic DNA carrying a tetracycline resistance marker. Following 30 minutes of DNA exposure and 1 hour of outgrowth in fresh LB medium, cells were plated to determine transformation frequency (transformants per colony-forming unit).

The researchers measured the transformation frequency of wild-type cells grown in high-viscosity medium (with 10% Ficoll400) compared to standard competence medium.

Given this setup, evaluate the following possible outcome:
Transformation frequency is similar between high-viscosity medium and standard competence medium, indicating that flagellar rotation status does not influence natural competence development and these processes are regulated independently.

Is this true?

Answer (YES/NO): NO